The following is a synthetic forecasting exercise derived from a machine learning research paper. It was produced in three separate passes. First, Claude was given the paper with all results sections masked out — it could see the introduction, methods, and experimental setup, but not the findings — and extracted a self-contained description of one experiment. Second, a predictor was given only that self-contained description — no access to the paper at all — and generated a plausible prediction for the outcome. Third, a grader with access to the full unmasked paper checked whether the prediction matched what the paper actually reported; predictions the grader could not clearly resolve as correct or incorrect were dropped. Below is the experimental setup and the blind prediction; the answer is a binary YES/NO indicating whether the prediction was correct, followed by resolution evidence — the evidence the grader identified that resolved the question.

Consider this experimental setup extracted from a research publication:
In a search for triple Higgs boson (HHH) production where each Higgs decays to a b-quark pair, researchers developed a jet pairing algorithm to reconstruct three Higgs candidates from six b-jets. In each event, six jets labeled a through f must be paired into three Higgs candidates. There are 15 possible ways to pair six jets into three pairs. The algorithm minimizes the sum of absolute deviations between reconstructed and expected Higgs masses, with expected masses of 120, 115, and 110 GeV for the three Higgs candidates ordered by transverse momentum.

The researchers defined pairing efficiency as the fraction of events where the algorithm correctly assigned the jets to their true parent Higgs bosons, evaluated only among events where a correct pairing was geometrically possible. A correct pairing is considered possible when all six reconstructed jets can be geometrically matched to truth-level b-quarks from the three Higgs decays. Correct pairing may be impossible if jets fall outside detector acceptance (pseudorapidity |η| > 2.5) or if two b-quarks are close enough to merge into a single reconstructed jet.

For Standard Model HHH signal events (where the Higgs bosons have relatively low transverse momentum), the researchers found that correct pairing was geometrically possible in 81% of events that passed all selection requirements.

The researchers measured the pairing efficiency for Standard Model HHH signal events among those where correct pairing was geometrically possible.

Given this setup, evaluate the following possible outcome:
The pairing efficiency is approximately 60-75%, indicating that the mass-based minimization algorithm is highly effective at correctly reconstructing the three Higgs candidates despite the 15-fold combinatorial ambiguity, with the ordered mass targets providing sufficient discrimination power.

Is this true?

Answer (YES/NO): YES